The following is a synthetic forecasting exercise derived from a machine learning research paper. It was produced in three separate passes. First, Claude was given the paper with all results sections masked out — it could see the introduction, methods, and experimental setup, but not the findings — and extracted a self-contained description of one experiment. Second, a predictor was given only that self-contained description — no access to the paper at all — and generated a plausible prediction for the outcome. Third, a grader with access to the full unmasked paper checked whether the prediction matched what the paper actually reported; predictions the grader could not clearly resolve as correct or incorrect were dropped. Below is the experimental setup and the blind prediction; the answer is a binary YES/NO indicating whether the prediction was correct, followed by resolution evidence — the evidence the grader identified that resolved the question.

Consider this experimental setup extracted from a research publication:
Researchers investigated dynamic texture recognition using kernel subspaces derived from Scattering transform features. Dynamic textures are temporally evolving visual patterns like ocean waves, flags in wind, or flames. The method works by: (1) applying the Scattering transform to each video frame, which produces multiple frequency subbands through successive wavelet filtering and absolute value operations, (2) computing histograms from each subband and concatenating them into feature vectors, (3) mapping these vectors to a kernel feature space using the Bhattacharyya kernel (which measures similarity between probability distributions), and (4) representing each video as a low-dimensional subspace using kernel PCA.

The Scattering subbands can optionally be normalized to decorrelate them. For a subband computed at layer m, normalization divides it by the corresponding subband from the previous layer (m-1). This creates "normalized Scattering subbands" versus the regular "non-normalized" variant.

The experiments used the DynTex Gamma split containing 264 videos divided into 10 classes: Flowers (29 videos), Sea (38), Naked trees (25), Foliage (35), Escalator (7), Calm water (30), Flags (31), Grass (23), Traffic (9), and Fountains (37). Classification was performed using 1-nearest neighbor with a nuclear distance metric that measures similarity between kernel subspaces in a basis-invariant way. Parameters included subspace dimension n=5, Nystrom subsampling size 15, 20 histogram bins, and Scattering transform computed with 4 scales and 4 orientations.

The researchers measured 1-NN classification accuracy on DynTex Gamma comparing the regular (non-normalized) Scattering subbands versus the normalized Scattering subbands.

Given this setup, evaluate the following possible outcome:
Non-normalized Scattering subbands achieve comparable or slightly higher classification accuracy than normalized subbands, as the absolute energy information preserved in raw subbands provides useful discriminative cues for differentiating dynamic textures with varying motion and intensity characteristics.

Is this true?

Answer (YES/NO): NO